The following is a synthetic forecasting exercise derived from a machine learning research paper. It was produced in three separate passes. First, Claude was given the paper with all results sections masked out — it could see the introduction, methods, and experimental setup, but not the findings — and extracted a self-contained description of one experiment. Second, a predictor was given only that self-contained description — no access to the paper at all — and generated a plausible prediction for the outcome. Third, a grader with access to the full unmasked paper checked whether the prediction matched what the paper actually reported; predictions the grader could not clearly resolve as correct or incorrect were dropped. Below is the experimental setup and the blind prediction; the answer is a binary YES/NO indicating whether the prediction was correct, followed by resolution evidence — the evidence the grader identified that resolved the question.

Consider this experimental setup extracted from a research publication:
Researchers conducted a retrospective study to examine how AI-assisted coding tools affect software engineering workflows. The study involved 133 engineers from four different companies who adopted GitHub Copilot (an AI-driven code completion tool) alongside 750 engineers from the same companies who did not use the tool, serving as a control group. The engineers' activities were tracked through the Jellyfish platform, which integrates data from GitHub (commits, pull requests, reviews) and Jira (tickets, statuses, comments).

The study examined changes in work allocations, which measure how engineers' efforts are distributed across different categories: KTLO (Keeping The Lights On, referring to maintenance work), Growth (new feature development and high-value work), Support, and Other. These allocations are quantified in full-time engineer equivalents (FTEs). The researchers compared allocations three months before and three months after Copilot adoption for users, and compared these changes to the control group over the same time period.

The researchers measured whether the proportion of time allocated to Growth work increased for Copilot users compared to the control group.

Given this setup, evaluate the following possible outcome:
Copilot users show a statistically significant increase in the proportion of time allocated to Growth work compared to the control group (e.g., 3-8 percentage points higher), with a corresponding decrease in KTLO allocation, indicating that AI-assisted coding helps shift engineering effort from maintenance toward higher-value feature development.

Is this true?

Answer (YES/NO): NO